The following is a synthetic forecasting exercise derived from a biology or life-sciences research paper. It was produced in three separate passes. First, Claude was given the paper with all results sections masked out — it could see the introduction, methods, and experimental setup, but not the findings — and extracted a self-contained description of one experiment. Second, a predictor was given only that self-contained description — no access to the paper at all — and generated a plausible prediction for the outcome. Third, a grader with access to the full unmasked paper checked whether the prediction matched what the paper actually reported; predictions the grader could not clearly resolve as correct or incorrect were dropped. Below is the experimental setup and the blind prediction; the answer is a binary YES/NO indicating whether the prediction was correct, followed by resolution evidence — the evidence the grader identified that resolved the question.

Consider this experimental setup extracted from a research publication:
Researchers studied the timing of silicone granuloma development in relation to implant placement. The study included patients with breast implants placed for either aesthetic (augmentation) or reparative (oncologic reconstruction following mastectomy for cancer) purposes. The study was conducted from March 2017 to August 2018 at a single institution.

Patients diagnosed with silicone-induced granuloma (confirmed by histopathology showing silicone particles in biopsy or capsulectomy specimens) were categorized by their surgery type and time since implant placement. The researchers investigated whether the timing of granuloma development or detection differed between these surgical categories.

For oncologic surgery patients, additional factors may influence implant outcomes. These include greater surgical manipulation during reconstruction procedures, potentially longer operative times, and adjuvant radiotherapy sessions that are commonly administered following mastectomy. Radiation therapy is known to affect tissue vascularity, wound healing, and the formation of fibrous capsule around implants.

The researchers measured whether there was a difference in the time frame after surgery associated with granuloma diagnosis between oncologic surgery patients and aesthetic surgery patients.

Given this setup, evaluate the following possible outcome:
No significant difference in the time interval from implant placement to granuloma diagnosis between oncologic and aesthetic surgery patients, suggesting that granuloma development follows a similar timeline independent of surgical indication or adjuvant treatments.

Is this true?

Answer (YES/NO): NO